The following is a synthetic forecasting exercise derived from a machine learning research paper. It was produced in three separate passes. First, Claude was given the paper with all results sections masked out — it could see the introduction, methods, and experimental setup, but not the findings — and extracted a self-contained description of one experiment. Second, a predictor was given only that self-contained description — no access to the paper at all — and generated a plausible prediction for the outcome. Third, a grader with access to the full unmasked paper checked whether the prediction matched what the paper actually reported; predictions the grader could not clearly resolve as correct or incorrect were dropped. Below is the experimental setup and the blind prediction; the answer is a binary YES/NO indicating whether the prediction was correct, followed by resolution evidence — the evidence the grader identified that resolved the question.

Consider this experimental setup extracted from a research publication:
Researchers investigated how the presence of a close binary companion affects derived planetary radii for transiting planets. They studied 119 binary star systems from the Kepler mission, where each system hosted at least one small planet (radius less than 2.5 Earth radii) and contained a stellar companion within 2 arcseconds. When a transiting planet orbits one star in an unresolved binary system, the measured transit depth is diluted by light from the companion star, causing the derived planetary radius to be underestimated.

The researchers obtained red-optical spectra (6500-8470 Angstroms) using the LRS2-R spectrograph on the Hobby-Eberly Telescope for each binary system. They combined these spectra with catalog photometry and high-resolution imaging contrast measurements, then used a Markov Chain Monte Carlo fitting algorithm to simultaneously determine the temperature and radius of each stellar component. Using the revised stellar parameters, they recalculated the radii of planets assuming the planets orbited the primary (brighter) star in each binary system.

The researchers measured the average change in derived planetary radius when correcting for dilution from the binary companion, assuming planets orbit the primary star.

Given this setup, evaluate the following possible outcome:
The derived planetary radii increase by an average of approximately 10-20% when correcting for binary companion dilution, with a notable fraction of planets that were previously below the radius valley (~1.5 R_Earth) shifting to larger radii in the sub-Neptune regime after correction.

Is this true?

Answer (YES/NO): YES